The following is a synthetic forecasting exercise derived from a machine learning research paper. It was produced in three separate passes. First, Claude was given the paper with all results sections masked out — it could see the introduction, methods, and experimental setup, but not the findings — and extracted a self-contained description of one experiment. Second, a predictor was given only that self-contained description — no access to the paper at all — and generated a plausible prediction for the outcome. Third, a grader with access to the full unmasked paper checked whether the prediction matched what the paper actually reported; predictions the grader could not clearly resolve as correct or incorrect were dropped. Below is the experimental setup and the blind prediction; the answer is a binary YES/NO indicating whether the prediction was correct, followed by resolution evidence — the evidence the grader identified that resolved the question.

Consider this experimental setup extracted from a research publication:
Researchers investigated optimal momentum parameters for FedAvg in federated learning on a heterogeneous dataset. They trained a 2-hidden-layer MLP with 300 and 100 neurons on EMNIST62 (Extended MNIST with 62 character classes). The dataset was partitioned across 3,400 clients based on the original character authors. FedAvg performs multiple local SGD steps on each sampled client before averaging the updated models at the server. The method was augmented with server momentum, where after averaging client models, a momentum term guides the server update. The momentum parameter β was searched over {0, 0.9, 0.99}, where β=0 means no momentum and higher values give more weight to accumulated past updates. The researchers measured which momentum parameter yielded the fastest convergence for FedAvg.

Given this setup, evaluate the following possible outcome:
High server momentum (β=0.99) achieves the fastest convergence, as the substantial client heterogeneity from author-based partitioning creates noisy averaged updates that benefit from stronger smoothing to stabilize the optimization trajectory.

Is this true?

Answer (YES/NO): NO